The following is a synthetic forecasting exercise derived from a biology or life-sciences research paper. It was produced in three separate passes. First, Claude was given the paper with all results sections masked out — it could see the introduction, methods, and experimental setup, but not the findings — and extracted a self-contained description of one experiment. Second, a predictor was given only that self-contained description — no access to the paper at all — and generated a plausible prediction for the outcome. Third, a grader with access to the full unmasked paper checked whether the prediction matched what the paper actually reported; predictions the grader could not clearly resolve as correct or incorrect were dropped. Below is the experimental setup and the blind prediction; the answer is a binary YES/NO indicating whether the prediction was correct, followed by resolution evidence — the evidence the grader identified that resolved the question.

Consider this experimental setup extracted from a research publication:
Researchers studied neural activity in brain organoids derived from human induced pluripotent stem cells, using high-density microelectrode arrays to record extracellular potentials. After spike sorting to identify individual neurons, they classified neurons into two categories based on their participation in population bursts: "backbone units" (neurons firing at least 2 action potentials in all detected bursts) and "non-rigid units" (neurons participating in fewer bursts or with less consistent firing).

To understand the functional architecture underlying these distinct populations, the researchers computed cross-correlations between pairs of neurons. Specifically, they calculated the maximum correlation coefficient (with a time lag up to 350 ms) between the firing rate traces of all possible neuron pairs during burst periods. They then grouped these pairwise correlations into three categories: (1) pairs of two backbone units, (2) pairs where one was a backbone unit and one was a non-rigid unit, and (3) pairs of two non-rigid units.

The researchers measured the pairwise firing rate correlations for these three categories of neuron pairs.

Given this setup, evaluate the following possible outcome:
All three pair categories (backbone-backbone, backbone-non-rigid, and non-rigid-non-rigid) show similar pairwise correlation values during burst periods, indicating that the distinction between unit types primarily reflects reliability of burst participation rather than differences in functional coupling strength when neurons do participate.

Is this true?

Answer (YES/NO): NO